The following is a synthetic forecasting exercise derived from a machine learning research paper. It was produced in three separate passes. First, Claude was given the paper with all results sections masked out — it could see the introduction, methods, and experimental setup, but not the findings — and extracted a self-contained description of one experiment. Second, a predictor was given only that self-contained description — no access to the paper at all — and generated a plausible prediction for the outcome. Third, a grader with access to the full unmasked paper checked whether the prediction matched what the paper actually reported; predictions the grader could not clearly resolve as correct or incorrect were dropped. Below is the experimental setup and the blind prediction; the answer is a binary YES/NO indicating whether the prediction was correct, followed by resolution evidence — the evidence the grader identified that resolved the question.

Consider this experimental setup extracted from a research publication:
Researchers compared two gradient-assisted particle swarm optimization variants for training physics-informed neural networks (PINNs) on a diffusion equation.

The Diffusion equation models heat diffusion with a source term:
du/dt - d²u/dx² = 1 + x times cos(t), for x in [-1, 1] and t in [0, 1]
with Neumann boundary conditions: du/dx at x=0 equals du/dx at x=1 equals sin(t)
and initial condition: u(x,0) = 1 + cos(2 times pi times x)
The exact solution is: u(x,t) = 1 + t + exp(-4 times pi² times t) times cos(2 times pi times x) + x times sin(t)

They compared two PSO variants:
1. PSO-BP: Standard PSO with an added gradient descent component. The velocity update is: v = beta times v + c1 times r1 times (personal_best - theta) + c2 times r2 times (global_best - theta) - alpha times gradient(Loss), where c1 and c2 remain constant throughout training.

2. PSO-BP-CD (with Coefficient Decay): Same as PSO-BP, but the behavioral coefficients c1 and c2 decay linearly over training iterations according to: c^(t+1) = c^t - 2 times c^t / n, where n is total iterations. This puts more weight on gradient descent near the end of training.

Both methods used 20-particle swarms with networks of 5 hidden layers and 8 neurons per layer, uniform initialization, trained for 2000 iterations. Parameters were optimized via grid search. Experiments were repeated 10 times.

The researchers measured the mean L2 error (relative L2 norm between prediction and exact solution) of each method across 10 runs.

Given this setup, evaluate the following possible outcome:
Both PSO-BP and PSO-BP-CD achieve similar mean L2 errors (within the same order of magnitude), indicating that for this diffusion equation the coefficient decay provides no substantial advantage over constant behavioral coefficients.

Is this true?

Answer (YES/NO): YES